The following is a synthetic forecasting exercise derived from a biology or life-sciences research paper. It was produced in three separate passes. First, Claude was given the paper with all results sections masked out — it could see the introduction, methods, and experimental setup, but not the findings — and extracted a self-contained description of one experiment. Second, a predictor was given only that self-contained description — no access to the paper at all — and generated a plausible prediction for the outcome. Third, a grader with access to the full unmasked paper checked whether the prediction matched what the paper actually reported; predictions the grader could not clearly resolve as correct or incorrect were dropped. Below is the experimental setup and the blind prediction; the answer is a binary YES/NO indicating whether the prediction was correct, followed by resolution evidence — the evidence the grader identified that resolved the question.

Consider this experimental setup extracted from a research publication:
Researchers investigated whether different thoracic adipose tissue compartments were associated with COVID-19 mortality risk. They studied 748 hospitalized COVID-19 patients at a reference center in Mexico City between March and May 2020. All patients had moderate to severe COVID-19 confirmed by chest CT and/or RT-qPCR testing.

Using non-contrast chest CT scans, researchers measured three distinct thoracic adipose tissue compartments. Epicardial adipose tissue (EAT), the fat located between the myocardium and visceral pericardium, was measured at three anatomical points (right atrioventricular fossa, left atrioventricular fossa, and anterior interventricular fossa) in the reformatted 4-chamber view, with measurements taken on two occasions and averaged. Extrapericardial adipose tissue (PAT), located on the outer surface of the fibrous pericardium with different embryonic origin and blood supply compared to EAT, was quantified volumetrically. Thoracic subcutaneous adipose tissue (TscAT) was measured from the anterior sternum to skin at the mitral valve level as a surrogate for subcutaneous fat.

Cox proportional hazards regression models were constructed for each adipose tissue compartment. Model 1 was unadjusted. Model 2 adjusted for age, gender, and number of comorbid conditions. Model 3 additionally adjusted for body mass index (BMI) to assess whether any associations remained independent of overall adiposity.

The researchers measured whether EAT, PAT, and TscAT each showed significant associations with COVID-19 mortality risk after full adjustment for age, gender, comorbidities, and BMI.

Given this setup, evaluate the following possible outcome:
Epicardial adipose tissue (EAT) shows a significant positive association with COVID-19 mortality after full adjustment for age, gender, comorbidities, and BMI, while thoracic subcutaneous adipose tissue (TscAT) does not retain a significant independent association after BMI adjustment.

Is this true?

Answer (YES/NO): YES